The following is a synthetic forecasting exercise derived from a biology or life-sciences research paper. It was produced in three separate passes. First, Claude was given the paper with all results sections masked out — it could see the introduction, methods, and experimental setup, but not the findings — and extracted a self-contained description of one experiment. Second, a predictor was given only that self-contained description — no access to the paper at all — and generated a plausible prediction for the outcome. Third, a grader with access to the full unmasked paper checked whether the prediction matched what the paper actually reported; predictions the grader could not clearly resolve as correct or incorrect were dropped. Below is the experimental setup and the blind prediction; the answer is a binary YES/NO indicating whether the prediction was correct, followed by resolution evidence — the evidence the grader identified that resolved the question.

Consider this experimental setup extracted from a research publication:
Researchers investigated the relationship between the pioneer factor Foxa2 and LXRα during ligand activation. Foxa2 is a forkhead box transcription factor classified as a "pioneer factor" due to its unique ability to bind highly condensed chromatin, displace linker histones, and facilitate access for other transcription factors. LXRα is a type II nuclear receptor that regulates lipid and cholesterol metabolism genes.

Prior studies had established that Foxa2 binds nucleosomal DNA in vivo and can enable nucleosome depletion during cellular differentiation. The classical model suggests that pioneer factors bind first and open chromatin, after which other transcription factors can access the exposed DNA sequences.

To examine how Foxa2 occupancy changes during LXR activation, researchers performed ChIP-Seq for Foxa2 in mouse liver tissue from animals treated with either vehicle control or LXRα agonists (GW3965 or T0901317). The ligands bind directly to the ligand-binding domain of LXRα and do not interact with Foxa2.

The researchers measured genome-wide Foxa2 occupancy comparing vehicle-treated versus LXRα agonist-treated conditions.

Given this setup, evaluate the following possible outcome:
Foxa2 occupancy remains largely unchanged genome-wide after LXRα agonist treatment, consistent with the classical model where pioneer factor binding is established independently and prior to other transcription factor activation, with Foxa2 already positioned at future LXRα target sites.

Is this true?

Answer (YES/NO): NO